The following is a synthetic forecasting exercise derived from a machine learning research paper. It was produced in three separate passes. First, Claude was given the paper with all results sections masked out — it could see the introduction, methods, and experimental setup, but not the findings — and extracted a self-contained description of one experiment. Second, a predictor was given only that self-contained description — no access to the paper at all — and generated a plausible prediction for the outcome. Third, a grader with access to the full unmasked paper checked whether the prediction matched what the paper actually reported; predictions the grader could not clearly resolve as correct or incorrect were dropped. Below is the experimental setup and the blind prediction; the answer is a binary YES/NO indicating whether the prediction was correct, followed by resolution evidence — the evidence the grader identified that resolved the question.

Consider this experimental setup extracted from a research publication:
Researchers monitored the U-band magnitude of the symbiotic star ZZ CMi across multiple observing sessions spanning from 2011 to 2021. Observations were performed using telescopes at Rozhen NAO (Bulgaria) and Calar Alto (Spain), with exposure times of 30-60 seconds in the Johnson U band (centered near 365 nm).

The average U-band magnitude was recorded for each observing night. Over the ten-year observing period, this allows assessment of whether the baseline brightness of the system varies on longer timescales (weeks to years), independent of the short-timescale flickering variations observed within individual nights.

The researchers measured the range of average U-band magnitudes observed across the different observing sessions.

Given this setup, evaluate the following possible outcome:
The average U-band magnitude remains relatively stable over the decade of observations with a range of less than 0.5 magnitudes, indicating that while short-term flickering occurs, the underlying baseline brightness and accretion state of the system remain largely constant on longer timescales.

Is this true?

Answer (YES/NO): NO